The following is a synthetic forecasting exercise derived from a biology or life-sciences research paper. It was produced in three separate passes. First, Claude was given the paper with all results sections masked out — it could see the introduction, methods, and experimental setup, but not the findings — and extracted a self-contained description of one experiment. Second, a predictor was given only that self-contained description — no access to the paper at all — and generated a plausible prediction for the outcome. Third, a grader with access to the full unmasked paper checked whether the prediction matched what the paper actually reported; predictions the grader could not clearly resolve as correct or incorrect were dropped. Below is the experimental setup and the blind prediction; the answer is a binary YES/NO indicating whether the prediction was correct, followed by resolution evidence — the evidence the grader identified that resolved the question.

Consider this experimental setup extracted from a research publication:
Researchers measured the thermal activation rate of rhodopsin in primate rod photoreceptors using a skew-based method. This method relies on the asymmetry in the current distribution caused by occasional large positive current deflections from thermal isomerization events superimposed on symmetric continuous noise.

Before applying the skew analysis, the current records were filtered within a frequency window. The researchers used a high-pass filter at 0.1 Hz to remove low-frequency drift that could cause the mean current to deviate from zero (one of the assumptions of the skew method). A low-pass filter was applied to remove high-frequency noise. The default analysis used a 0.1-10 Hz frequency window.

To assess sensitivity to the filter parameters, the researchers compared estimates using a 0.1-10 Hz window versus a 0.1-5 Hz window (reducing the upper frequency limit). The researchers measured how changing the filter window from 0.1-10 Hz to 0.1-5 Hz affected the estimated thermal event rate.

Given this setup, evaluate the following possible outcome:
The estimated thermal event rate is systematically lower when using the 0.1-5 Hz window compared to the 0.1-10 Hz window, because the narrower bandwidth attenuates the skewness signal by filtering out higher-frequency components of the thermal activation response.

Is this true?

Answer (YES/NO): NO